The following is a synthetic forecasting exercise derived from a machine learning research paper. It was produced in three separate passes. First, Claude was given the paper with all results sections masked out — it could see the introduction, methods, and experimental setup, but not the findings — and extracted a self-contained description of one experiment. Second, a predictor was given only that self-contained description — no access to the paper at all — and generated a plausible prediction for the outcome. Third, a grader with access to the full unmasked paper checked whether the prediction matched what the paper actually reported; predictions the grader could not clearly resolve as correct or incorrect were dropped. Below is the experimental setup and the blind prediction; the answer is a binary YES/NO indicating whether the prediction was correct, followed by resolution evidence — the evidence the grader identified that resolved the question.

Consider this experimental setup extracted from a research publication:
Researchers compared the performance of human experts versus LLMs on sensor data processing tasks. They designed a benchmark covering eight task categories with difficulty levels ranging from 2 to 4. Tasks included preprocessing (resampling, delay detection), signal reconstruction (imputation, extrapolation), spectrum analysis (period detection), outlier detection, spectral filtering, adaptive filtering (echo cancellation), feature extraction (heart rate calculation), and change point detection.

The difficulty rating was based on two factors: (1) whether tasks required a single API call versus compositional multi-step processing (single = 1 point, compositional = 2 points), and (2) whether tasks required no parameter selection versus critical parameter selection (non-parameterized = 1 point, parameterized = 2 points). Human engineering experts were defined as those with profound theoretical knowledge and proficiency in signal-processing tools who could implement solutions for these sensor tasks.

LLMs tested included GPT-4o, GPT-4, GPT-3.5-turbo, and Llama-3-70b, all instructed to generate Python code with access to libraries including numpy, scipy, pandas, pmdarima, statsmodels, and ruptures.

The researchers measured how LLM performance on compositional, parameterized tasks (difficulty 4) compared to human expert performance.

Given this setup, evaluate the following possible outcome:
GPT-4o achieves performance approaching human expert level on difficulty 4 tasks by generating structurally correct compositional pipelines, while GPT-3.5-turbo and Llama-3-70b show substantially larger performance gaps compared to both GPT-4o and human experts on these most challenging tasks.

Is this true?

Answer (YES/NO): NO